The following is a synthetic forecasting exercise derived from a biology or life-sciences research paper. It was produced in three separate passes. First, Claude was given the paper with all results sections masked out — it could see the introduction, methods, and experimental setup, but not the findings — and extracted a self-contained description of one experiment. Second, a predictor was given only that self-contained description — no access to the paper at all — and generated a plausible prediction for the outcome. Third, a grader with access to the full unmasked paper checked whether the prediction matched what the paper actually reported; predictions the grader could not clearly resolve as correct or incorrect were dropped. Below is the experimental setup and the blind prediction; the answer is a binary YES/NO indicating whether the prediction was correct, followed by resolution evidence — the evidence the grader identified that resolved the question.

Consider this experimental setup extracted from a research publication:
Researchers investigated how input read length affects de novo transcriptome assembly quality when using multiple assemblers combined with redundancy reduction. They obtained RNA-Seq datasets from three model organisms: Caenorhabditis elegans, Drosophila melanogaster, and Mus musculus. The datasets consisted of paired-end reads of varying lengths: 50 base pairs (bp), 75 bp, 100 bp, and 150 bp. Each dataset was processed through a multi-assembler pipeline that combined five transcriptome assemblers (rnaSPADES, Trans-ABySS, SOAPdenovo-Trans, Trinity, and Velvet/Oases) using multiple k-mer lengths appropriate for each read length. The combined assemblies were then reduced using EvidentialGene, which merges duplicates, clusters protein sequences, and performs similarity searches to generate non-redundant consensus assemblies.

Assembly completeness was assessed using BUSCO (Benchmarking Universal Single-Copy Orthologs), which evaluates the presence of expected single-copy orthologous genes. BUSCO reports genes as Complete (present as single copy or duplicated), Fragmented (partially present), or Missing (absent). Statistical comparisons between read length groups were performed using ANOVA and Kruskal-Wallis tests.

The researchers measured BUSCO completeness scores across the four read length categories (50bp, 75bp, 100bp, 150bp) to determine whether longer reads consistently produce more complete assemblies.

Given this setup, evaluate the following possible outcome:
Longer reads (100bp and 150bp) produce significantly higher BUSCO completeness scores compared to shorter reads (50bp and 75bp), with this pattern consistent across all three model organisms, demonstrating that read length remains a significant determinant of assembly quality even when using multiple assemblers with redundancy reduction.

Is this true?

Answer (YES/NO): NO